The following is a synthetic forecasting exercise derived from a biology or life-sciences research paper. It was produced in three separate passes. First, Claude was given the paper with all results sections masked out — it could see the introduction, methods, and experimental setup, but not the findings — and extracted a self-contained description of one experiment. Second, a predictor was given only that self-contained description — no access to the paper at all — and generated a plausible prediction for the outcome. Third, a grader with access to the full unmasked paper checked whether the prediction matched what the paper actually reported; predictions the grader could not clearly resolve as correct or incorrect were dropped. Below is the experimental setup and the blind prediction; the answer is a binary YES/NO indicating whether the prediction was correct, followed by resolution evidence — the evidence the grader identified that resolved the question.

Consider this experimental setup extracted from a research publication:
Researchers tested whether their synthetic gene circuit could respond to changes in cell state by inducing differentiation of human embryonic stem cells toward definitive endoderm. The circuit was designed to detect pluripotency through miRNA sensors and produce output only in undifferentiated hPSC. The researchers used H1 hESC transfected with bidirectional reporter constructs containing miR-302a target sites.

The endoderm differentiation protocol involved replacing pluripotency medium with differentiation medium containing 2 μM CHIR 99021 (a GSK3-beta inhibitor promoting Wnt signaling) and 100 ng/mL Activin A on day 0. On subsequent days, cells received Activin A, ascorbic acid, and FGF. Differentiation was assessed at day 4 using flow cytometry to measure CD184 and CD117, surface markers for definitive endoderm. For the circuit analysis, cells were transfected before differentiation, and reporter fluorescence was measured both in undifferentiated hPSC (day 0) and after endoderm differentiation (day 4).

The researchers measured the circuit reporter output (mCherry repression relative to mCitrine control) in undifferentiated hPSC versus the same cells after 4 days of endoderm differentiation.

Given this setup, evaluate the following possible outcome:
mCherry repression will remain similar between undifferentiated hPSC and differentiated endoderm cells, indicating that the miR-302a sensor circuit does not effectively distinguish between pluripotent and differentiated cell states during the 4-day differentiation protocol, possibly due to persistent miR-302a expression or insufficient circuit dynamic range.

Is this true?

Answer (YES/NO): YES